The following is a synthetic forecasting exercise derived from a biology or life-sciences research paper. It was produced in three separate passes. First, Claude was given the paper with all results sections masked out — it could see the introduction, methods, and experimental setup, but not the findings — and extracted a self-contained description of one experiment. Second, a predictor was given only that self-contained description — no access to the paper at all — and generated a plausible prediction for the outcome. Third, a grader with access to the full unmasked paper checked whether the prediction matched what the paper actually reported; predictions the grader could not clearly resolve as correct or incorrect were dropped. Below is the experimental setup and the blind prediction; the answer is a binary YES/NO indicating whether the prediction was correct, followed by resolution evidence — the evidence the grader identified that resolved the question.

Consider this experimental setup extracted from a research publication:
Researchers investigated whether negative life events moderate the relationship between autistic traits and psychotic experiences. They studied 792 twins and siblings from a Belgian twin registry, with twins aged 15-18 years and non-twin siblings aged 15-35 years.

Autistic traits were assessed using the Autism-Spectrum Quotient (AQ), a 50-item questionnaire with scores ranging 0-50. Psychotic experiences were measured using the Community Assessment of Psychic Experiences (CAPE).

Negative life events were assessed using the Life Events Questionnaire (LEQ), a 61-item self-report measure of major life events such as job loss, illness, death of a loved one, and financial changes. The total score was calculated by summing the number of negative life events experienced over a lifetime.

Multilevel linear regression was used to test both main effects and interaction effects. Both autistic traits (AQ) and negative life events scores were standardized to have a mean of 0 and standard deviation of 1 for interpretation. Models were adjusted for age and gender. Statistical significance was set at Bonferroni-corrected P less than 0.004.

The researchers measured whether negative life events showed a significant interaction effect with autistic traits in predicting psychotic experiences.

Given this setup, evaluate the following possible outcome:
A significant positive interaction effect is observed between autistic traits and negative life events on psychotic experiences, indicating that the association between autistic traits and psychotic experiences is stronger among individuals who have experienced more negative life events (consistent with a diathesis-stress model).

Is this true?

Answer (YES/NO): NO